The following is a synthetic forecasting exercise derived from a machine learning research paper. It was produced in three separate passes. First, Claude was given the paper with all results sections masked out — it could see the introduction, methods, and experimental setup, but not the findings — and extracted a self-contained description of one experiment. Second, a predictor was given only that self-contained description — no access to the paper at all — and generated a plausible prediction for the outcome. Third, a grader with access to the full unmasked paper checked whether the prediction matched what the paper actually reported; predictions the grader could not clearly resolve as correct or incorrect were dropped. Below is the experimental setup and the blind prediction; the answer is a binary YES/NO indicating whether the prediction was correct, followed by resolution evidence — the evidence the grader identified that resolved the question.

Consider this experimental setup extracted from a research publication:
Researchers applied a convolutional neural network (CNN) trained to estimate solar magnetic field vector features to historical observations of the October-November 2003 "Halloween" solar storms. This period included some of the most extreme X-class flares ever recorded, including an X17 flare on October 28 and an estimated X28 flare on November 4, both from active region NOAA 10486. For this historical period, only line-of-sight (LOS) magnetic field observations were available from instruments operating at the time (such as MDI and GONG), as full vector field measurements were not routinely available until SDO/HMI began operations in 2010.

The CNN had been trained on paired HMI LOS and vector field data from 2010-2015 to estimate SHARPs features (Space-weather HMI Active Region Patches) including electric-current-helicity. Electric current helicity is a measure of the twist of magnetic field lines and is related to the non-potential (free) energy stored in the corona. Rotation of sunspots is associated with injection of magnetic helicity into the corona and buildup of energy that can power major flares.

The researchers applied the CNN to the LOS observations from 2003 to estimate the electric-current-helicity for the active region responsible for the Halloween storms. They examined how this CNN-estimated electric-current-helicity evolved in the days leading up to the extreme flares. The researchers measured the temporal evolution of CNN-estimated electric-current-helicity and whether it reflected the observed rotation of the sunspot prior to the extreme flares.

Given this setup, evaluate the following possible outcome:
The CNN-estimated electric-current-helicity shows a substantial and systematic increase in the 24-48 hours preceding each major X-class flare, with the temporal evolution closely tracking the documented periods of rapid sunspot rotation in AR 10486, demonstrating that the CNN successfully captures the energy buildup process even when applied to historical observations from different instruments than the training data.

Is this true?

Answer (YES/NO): NO